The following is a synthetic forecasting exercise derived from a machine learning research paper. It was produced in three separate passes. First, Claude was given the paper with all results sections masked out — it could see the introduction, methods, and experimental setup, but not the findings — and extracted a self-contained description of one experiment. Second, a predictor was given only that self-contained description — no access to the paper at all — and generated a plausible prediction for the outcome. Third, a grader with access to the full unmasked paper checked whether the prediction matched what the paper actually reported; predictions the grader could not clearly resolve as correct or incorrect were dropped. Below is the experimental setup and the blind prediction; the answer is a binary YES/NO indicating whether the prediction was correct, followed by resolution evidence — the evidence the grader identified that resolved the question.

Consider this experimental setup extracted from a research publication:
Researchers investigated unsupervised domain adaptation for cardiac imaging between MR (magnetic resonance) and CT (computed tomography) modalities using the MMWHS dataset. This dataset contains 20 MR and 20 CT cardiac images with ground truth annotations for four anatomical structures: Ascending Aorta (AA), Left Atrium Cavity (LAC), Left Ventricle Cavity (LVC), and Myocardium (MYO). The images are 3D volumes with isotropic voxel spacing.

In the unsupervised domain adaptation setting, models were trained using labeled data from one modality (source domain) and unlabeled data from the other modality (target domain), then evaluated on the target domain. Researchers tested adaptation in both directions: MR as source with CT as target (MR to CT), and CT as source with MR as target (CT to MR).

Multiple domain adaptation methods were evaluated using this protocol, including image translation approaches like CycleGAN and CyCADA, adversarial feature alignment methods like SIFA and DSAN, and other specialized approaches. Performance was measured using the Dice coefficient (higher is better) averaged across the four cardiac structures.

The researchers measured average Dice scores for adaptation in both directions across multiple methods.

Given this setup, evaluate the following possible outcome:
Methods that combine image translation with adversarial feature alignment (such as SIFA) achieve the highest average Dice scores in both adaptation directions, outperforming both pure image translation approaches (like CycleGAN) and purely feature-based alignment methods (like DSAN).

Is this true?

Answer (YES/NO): NO